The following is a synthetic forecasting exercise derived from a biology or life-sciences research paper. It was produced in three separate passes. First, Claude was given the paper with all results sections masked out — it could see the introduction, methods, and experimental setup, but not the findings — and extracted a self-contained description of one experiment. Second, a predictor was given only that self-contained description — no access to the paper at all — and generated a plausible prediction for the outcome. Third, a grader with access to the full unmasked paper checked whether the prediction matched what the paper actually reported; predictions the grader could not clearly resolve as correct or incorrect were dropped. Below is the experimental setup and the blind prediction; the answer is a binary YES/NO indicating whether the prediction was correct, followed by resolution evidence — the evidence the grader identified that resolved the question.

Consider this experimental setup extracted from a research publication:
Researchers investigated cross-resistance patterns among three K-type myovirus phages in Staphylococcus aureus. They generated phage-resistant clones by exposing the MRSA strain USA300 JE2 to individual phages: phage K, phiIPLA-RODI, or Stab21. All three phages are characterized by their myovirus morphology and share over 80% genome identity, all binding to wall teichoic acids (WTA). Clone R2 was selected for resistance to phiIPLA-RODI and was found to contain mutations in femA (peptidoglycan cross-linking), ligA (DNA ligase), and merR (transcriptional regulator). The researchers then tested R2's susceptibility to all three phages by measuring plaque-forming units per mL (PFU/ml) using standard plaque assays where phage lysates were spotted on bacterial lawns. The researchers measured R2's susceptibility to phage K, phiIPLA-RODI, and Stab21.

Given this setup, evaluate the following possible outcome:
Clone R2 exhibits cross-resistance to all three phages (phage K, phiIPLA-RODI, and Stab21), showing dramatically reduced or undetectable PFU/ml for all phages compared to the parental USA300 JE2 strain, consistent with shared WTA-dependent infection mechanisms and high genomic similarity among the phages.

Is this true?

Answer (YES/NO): YES